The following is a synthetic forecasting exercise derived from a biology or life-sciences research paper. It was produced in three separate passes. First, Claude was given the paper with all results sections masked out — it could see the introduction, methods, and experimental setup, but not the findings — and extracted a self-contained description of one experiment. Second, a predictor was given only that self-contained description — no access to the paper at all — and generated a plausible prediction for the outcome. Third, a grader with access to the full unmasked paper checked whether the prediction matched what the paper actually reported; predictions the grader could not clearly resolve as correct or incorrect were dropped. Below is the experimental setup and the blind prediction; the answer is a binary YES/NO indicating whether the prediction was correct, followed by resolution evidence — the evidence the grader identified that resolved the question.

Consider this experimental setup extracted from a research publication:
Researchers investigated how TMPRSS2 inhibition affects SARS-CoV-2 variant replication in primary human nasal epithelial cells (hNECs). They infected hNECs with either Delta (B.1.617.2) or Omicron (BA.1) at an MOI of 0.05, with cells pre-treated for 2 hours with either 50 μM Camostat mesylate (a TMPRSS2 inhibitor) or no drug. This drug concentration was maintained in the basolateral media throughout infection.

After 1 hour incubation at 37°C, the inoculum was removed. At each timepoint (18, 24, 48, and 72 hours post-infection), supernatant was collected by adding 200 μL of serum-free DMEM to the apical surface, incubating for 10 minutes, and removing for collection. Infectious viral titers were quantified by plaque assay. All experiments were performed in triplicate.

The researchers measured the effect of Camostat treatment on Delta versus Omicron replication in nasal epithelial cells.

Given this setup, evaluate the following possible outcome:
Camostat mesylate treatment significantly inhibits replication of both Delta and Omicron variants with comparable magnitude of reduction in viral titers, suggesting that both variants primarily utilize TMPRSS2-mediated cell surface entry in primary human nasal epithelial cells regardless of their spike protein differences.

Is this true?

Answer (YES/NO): NO